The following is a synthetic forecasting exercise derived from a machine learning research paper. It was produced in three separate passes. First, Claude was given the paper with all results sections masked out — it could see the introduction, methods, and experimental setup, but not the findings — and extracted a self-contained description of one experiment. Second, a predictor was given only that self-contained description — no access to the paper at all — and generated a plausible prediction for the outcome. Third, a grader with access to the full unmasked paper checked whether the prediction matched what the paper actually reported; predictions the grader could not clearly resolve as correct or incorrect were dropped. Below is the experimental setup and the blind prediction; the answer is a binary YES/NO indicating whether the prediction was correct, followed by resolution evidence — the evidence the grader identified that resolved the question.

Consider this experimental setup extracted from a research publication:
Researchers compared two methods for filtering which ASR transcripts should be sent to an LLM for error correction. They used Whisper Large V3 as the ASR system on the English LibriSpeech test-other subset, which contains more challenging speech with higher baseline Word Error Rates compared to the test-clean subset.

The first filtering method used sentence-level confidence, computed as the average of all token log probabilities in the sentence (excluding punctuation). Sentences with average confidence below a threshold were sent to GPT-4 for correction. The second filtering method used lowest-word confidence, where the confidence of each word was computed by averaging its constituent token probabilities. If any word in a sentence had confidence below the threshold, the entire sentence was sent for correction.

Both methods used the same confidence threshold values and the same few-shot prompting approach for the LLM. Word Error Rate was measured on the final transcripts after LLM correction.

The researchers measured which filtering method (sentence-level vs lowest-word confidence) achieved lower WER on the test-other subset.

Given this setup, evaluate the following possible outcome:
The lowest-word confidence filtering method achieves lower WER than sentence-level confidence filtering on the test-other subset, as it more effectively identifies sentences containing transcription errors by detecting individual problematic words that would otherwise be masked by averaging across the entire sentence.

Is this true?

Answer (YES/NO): YES